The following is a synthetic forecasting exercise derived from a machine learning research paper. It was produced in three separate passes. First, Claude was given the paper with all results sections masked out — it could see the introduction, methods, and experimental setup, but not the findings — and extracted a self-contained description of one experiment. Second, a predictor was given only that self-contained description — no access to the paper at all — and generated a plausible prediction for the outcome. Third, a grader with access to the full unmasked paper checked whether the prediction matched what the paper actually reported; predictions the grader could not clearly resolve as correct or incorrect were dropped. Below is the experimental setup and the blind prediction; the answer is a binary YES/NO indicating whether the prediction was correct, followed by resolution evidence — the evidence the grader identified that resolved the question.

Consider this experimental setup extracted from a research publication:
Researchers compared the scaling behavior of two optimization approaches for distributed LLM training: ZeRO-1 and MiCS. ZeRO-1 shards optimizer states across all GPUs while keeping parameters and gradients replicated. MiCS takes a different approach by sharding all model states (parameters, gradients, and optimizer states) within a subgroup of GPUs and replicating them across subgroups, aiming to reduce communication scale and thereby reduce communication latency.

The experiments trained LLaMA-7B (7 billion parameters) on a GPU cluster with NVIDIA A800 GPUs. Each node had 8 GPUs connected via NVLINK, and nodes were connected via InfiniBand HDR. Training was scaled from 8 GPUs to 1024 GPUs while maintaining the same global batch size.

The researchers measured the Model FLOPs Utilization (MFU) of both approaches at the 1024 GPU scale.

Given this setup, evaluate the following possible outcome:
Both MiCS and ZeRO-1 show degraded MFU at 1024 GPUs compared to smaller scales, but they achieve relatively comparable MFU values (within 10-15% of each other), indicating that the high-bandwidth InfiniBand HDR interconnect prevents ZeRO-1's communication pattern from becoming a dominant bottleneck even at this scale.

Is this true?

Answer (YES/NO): YES